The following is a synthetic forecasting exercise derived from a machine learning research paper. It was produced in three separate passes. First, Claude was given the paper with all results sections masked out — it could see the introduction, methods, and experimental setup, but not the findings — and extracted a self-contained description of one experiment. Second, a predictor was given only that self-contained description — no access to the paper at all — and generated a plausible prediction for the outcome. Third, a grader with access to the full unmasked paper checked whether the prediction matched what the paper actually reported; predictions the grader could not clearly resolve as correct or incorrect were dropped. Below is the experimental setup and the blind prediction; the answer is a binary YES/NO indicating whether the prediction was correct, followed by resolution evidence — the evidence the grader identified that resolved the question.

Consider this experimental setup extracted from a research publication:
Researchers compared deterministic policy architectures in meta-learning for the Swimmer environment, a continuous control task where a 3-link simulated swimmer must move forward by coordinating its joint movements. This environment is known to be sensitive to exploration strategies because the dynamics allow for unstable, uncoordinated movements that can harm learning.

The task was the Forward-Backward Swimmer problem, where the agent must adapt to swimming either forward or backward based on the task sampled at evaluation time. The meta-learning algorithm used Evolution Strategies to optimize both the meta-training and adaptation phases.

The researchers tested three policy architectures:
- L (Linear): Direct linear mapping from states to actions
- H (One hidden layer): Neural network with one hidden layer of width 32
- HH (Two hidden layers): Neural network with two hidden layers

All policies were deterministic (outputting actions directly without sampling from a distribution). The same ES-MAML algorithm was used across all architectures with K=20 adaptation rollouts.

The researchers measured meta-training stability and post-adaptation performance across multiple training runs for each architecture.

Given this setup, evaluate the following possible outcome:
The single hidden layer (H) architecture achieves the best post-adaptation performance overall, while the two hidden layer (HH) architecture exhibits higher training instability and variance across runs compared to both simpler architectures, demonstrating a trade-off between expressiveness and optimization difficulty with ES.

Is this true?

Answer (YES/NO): NO